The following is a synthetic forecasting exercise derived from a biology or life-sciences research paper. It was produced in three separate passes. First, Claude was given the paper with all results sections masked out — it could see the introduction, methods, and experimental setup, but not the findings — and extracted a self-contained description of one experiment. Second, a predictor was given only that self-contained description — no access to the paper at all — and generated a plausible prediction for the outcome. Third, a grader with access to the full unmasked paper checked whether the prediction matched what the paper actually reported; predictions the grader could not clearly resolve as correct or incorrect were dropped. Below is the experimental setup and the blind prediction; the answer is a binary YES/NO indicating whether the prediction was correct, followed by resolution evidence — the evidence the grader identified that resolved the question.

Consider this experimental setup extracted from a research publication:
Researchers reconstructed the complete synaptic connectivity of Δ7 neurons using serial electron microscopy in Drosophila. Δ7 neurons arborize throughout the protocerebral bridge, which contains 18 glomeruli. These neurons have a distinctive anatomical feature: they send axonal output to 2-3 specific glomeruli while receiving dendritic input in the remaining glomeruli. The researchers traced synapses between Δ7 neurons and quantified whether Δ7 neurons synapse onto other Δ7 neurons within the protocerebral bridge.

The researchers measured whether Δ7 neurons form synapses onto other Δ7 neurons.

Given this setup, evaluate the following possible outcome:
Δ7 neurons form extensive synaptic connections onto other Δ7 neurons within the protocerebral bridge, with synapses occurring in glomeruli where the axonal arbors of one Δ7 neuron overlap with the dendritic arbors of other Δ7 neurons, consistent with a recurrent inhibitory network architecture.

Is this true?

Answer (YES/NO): NO